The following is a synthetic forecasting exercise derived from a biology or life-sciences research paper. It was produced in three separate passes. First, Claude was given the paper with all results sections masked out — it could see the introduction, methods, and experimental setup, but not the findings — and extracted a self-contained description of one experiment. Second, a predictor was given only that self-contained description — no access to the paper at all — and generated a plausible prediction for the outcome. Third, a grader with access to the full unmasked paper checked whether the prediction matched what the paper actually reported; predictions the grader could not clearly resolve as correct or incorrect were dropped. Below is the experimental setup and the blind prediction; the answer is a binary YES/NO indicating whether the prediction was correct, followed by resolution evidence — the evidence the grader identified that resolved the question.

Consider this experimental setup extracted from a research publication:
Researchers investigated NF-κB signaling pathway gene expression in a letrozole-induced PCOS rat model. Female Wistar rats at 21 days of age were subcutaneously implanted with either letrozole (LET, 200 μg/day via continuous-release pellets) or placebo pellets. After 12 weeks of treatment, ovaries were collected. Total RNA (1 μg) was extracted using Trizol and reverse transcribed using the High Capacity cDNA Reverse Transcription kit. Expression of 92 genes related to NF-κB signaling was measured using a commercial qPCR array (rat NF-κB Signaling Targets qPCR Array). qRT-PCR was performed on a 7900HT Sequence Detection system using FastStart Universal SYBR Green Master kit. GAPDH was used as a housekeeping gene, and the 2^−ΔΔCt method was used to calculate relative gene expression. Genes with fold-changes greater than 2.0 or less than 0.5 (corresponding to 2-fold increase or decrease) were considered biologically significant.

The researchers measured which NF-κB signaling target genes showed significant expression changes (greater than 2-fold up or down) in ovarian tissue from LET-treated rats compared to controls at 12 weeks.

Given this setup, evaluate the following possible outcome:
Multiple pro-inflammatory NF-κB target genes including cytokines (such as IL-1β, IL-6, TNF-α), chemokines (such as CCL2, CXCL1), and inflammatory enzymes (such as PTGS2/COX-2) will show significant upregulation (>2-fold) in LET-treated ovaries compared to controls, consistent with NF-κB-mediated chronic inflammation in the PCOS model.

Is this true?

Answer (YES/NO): NO